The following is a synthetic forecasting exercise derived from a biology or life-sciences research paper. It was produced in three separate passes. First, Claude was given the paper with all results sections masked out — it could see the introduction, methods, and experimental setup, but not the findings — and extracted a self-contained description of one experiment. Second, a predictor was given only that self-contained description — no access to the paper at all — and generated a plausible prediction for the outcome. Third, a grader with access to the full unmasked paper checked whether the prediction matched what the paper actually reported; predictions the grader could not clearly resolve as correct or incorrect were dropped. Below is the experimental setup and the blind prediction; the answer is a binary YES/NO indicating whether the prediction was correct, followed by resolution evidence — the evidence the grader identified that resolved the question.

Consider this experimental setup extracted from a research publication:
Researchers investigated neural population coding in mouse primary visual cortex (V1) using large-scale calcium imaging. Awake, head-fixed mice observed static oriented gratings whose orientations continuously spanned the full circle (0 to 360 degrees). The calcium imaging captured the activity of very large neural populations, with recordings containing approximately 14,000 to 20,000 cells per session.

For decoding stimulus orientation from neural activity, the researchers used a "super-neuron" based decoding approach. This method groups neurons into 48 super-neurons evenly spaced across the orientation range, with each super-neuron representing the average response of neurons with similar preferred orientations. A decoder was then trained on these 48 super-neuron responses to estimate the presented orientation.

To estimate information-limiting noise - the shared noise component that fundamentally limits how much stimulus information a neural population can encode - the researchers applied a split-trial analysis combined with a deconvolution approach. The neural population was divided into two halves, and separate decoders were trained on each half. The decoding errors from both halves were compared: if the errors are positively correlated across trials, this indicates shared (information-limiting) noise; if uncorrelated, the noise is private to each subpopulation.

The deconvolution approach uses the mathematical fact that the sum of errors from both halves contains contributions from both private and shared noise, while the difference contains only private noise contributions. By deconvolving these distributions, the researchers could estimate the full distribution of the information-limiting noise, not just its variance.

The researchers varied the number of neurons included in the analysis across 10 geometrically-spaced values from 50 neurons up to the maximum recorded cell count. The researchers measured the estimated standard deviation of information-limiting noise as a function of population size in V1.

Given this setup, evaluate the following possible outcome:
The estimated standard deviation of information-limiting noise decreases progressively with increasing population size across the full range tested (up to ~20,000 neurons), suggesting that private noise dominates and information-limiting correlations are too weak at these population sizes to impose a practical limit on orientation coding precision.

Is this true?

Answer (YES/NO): NO